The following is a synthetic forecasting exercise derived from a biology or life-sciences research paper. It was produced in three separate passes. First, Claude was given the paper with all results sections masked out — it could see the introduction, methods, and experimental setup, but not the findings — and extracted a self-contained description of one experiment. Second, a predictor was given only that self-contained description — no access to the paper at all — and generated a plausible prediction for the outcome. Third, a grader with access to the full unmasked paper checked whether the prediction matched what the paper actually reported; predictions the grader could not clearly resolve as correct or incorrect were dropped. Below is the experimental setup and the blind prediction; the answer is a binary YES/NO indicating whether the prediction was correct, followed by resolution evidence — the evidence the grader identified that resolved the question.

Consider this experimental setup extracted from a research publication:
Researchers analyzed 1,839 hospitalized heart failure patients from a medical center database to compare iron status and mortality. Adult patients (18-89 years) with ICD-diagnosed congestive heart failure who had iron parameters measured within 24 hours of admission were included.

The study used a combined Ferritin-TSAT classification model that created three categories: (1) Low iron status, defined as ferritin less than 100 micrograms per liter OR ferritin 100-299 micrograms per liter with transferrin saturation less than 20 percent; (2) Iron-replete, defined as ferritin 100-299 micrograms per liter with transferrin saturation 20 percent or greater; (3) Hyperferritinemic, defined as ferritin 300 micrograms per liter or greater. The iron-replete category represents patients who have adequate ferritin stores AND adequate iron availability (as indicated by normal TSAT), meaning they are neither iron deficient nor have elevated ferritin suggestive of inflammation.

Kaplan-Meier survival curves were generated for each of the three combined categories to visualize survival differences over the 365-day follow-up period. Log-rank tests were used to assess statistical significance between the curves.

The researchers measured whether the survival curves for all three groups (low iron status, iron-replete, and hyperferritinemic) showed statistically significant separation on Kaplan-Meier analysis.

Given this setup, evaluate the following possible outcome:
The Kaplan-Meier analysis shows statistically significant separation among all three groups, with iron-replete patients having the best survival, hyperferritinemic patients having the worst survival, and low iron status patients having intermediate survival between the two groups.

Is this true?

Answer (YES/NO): NO